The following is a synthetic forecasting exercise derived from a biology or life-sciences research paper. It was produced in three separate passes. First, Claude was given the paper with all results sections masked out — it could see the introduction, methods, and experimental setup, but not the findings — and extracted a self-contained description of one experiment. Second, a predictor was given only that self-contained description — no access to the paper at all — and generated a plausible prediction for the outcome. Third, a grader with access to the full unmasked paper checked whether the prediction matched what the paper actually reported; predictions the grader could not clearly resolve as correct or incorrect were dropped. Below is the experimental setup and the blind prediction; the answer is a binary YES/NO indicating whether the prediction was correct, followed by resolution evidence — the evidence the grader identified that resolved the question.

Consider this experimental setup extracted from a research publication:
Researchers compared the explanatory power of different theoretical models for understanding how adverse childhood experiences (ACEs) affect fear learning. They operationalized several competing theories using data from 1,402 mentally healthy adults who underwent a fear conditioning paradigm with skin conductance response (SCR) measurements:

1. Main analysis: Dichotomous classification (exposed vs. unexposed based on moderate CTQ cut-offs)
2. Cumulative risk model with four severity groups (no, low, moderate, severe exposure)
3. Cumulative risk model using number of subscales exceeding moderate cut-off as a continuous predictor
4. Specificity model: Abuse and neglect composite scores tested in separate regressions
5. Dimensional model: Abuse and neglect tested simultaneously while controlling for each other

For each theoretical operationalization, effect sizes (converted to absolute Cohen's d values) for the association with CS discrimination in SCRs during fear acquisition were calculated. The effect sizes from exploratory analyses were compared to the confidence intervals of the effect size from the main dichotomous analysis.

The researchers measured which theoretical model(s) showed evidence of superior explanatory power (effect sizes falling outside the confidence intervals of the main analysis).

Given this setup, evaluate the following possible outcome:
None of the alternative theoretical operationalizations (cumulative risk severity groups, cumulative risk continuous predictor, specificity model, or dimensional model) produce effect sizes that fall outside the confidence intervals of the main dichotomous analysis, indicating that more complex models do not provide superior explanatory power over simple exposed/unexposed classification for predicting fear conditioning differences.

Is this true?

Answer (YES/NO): YES